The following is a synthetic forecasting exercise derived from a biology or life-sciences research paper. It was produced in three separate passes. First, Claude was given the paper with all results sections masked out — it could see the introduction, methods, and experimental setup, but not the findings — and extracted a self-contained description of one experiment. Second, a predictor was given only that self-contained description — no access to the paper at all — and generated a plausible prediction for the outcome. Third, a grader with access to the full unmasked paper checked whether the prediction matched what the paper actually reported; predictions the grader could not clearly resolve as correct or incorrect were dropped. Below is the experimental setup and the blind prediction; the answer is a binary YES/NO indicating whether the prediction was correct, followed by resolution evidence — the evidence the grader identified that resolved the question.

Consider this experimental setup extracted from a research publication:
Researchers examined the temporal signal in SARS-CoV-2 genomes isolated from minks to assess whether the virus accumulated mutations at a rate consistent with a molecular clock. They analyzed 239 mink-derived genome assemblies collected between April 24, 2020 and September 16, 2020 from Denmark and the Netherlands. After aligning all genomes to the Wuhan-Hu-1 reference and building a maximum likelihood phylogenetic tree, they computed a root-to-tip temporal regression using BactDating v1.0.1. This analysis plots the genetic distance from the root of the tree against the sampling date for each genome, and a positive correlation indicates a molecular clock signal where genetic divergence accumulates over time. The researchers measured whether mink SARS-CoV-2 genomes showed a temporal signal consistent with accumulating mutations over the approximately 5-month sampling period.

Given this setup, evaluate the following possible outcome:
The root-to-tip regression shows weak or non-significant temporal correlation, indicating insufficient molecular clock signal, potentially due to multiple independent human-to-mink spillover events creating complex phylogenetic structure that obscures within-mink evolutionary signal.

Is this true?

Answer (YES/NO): NO